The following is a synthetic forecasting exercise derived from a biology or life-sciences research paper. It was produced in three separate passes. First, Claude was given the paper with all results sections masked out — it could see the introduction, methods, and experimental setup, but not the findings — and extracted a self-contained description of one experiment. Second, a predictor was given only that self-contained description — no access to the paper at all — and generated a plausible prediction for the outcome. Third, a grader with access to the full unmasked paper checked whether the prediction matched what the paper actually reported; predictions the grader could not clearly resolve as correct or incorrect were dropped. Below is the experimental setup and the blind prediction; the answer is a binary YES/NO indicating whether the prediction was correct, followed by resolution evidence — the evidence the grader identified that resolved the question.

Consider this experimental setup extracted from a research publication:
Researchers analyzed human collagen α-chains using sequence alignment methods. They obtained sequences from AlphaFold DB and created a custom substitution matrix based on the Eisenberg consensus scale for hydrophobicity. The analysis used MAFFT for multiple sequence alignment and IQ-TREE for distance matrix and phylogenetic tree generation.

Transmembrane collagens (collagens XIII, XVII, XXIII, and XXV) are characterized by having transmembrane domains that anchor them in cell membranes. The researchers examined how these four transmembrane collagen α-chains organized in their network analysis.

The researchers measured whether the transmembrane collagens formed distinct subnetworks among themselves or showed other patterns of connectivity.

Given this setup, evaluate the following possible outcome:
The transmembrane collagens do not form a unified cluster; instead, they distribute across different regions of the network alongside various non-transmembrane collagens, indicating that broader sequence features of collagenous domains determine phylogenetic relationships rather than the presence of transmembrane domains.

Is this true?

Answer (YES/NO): YES